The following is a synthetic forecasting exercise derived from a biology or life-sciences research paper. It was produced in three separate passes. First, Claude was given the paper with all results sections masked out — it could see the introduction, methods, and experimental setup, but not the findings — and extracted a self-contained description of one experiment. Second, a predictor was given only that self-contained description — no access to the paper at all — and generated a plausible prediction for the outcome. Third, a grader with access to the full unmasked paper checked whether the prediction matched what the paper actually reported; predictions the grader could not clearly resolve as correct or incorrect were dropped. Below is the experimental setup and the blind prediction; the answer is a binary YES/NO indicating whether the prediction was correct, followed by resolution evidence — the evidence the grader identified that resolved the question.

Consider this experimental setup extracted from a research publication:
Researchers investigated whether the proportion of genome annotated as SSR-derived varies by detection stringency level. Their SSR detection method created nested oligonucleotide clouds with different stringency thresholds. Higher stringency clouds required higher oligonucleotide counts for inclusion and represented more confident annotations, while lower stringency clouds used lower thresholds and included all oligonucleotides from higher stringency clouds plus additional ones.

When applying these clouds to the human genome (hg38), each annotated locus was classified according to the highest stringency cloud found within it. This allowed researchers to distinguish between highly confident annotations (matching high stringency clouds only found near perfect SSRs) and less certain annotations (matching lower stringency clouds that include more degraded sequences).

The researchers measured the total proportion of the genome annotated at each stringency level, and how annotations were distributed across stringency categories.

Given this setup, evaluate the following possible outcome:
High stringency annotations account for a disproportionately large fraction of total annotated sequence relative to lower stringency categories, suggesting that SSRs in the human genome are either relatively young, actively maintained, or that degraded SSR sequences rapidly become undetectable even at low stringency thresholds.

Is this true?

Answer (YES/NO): NO